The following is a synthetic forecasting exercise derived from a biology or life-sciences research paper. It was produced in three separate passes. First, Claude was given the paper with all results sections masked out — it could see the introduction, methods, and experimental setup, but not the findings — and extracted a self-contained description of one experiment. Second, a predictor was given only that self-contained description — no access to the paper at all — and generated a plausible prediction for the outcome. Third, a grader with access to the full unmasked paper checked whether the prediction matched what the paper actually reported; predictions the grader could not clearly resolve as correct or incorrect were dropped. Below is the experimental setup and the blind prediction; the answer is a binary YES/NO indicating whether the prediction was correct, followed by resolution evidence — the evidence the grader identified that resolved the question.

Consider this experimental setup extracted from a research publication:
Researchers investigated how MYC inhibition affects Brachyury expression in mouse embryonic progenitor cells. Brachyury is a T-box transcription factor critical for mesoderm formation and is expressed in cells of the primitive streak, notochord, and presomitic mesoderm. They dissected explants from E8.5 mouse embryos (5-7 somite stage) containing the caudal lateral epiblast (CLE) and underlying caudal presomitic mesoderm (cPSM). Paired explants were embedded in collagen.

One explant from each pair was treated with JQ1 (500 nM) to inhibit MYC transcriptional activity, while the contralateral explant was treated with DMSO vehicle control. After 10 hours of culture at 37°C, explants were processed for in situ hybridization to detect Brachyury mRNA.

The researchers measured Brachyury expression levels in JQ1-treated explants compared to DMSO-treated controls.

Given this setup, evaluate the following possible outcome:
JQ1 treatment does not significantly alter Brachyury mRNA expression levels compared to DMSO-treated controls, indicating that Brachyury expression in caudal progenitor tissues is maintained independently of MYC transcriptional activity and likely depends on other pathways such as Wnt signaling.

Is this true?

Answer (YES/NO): NO